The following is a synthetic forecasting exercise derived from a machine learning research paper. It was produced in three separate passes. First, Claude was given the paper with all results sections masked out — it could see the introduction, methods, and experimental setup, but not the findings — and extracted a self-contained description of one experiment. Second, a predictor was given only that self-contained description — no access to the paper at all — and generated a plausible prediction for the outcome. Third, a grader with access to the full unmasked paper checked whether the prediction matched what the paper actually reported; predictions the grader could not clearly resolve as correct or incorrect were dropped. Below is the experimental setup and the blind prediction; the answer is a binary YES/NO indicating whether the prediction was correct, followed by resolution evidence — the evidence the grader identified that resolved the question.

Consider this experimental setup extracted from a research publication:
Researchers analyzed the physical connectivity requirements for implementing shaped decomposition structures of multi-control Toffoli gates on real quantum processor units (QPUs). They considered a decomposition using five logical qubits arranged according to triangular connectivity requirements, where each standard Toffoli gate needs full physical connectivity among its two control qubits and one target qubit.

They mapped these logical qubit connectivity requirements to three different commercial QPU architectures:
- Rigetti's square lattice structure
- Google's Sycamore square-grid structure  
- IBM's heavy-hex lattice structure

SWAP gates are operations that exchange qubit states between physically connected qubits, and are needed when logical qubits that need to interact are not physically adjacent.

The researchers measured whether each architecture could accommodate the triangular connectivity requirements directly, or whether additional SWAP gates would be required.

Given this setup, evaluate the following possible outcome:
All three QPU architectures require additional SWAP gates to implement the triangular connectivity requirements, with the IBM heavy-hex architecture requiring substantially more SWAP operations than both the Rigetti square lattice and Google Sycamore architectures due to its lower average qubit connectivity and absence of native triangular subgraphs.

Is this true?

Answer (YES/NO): NO